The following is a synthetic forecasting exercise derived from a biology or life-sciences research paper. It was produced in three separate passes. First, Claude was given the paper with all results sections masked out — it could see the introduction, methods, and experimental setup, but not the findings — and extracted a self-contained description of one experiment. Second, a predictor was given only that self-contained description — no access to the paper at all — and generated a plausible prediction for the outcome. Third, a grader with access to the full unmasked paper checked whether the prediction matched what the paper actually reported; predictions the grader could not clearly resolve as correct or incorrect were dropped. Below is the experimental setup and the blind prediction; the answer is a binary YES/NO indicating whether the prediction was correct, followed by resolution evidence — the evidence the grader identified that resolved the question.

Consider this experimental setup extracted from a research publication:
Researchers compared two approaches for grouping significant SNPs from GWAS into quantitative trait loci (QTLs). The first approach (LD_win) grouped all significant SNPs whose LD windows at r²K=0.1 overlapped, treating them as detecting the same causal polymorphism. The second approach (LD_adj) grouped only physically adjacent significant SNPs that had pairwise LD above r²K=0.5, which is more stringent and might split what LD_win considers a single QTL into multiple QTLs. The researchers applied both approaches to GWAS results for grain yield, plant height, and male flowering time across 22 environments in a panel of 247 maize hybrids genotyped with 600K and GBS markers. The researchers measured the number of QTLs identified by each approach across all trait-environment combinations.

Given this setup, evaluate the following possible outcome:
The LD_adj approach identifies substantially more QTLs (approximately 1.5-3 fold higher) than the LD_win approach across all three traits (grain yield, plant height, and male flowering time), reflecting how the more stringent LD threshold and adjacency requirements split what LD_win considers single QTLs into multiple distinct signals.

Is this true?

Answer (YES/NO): NO